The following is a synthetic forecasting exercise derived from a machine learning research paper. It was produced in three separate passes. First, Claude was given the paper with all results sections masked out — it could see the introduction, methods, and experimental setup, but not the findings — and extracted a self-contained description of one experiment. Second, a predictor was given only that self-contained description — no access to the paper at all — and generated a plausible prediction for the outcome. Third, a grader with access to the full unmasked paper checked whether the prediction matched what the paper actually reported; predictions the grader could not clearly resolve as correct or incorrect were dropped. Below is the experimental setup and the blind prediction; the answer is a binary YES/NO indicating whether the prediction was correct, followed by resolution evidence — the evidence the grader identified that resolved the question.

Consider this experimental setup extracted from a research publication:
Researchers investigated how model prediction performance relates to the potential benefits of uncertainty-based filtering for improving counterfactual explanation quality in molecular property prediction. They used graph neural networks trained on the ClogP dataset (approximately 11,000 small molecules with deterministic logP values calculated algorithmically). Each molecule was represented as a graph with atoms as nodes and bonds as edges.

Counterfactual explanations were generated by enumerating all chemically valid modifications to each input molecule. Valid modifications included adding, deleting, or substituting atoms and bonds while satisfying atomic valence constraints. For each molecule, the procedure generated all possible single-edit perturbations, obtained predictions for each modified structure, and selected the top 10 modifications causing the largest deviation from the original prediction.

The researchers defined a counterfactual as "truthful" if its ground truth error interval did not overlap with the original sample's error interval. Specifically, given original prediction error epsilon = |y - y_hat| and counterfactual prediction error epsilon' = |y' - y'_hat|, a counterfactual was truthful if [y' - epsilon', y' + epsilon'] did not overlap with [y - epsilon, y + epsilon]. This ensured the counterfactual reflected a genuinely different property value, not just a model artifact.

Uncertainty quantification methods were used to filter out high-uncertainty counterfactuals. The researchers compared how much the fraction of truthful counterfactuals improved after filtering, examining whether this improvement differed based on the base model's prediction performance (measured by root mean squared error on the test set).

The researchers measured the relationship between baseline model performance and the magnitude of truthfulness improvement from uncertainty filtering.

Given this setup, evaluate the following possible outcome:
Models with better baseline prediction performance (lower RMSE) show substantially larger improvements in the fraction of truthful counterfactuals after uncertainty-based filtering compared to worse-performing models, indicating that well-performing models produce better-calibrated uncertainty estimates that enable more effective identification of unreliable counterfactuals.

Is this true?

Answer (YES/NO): NO